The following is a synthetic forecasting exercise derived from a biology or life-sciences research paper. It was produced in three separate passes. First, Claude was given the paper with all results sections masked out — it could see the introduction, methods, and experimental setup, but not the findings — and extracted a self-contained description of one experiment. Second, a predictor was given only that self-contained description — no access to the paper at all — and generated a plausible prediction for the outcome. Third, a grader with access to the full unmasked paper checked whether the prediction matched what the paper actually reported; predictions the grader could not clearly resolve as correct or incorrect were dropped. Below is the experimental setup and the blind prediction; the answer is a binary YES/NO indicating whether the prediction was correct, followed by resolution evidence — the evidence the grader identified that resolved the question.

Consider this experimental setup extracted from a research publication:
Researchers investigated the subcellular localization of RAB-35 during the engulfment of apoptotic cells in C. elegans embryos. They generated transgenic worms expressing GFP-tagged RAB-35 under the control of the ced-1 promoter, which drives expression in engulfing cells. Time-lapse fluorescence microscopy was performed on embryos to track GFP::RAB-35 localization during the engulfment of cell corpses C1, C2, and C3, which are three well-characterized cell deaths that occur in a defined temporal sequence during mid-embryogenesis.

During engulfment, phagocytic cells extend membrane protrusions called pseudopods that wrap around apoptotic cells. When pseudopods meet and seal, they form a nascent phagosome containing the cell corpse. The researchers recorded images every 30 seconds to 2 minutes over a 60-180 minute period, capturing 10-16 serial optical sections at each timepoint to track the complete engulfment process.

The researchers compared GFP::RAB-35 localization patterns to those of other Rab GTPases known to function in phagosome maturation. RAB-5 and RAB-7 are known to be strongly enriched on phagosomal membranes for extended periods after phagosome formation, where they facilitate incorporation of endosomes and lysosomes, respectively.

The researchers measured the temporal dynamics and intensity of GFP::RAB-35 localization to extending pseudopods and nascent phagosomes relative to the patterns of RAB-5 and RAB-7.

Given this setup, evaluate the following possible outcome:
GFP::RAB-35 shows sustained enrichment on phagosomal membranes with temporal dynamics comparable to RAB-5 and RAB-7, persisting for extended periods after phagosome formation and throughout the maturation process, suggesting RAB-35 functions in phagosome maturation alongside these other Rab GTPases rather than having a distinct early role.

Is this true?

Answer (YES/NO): NO